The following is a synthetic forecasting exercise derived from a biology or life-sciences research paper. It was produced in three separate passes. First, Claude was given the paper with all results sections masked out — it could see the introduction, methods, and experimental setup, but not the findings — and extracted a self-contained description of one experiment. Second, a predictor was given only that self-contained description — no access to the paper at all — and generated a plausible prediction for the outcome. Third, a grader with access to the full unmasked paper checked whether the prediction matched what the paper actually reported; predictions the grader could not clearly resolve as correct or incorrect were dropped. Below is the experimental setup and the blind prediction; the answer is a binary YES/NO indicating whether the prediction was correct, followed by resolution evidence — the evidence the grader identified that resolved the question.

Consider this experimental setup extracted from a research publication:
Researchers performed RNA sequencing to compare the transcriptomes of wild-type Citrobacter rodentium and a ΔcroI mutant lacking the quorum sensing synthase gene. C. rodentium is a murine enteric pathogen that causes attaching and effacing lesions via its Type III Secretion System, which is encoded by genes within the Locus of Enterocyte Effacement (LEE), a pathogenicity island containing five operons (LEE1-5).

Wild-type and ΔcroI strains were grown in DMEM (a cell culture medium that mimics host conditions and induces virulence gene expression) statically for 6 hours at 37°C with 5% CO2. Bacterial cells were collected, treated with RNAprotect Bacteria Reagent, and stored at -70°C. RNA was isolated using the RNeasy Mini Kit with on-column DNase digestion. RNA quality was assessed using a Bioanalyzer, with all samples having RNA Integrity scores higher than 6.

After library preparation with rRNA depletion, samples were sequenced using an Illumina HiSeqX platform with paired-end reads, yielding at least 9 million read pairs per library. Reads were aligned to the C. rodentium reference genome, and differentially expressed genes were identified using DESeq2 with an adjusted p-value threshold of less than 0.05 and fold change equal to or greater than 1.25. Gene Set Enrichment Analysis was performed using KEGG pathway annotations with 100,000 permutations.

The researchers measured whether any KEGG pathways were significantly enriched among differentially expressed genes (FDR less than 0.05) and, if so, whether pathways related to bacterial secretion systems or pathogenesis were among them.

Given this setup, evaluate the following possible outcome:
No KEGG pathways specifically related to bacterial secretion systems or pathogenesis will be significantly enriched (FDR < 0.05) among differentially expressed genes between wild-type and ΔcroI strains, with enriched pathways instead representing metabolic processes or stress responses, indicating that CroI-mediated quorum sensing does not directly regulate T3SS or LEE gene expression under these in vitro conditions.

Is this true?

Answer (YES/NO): NO